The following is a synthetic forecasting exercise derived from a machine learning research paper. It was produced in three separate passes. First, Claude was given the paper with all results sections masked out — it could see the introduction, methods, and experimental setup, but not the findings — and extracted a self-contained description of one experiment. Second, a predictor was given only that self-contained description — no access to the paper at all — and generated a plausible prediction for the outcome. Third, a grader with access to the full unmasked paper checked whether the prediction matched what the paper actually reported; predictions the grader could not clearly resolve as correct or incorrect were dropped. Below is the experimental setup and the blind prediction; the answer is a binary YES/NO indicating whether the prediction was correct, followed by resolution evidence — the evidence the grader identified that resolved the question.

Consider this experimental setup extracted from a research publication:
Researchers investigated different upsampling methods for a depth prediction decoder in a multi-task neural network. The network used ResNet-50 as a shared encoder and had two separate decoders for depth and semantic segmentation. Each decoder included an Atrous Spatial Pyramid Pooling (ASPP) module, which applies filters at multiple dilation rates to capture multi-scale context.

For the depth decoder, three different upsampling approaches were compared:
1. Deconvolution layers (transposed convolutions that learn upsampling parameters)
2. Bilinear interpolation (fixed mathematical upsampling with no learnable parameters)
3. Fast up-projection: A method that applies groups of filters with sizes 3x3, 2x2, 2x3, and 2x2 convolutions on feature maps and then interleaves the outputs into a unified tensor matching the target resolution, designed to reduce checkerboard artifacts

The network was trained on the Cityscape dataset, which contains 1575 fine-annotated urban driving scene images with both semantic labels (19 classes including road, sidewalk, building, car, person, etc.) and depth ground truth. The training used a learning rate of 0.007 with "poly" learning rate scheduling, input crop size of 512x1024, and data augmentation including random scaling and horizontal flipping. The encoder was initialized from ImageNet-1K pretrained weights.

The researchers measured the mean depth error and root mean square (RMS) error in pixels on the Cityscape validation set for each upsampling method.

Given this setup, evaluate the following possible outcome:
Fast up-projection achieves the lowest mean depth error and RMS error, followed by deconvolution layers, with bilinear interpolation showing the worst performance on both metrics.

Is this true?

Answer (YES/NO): YES